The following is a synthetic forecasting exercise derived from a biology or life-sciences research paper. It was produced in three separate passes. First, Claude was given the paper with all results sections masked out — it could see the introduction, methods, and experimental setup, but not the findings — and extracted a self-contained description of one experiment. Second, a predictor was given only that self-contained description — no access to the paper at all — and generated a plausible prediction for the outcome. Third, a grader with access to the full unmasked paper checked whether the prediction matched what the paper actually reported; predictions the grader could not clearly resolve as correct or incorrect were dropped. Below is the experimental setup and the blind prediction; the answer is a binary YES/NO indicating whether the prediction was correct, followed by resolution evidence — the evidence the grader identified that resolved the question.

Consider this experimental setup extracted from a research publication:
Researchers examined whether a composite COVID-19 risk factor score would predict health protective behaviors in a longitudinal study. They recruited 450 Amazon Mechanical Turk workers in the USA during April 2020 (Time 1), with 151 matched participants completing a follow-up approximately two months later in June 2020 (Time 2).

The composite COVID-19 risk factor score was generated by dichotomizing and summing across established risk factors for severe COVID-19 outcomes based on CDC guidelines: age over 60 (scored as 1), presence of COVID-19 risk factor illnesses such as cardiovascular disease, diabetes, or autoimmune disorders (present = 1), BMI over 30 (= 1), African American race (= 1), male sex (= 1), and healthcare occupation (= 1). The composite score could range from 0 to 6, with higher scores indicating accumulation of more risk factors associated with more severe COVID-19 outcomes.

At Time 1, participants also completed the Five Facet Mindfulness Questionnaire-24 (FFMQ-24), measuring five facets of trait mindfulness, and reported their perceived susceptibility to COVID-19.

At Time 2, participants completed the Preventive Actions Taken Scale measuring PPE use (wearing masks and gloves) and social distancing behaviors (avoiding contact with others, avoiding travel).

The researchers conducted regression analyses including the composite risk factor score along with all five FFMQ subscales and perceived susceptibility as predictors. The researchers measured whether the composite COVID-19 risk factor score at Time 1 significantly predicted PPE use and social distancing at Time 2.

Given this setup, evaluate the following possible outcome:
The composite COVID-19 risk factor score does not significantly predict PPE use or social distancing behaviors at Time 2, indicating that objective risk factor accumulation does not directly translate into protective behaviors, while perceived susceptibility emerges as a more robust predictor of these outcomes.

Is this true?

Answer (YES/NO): NO